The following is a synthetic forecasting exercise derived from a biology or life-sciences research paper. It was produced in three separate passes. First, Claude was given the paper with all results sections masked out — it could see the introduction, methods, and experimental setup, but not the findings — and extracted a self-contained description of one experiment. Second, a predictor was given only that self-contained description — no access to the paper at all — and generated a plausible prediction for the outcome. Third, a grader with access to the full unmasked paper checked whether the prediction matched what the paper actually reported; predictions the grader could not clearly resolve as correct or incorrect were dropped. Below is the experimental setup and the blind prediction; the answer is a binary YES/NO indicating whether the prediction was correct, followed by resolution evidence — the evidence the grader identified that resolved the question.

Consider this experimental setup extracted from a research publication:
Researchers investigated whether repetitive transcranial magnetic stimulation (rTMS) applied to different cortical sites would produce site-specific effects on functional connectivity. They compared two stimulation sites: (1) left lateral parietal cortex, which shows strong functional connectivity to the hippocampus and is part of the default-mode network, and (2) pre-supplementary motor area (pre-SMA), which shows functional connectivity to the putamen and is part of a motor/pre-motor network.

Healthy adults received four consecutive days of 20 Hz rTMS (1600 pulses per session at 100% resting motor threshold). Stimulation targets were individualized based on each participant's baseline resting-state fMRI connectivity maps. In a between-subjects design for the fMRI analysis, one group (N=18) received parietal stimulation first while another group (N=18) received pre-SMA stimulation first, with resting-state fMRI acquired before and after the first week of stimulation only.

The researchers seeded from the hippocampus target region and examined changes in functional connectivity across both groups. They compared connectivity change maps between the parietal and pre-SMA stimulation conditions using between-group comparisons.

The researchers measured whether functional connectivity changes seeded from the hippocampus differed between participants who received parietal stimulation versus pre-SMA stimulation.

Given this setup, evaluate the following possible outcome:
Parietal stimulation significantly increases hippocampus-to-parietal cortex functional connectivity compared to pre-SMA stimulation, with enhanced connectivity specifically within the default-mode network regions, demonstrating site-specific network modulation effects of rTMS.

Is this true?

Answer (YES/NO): NO